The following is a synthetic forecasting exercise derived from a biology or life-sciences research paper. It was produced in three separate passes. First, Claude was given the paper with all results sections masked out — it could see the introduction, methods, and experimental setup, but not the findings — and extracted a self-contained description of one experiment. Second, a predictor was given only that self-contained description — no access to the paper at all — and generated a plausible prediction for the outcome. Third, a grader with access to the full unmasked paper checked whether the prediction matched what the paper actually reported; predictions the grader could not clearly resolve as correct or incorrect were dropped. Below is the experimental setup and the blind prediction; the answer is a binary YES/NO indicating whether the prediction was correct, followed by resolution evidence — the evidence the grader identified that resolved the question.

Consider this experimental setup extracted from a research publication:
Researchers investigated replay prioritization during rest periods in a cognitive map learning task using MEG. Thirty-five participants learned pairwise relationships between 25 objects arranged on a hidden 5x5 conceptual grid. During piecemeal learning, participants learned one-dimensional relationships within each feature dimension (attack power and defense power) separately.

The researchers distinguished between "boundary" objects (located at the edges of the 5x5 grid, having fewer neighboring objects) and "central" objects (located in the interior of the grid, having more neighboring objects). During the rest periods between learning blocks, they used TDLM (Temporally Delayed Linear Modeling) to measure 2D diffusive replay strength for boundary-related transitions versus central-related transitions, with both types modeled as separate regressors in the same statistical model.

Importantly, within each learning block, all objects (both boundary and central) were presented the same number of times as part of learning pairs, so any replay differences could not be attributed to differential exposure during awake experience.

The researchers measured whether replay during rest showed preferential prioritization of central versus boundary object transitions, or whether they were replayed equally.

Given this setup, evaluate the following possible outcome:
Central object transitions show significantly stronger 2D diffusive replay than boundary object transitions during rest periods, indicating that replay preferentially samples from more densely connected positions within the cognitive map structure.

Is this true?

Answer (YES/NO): YES